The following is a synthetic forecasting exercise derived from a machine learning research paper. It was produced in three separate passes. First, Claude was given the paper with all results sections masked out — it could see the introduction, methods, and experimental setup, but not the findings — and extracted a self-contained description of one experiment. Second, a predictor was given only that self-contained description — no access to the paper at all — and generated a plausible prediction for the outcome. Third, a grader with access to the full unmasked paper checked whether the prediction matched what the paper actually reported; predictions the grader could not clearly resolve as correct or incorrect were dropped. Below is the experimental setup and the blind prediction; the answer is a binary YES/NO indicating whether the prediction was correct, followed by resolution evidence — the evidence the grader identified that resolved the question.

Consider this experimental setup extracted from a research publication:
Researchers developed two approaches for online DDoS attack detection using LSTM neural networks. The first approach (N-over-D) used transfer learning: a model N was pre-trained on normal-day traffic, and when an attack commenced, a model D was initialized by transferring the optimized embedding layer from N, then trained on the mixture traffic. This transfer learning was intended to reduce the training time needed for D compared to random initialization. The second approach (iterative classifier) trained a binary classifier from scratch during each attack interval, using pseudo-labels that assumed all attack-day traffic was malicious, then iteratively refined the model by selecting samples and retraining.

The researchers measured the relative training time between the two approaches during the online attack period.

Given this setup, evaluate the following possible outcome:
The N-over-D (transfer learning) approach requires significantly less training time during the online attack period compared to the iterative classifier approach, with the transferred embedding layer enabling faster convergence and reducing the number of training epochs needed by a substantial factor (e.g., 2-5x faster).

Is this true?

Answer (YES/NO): YES